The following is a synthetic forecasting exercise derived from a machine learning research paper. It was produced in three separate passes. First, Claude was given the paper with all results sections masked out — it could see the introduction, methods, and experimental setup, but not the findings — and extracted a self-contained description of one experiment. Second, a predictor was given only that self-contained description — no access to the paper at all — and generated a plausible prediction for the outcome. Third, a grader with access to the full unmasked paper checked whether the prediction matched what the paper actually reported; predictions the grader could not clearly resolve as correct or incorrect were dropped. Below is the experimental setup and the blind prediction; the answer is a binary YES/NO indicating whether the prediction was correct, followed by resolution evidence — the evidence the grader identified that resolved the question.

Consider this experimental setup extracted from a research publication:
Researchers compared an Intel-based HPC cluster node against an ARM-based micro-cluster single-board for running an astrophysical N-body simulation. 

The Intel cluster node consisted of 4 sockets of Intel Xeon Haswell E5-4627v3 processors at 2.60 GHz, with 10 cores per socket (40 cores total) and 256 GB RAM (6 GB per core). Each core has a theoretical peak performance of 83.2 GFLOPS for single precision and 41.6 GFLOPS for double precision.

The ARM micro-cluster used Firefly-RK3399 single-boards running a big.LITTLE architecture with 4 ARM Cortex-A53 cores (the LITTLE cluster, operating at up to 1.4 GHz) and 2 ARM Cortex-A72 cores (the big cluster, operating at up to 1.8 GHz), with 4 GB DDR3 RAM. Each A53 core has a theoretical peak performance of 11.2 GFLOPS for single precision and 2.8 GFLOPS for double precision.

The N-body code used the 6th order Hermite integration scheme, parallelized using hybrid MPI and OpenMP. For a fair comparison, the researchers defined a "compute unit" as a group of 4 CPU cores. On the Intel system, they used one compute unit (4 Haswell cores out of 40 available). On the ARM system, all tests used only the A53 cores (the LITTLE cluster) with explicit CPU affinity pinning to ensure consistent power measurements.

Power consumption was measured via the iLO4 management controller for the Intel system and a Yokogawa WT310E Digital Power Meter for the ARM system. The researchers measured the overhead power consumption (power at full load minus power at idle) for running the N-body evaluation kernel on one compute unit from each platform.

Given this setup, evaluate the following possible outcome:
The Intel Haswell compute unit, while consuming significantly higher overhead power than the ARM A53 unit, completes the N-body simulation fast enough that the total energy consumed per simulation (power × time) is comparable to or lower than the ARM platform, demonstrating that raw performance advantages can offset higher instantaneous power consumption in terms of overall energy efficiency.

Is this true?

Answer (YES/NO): NO